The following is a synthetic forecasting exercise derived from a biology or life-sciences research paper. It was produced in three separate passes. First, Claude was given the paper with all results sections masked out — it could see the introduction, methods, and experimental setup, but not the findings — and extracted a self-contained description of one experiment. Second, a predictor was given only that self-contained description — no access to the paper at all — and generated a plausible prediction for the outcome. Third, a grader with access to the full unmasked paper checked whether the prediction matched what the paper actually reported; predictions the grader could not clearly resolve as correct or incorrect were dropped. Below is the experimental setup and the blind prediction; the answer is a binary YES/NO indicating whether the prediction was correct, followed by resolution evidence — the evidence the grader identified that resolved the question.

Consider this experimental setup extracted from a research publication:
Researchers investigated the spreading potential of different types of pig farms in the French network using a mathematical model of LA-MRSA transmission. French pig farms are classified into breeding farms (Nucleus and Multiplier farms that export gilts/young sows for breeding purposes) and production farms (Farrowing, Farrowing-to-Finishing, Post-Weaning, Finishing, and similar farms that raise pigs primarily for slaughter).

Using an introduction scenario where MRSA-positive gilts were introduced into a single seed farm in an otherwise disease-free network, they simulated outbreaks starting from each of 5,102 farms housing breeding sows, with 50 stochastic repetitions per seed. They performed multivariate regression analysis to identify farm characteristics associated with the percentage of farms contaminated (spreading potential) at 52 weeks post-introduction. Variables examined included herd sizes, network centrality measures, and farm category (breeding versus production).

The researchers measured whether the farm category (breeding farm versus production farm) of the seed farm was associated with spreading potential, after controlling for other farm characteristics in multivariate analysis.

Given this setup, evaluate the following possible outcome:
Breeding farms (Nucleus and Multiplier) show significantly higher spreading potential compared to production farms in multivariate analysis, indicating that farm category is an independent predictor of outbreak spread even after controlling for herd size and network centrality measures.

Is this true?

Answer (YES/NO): YES